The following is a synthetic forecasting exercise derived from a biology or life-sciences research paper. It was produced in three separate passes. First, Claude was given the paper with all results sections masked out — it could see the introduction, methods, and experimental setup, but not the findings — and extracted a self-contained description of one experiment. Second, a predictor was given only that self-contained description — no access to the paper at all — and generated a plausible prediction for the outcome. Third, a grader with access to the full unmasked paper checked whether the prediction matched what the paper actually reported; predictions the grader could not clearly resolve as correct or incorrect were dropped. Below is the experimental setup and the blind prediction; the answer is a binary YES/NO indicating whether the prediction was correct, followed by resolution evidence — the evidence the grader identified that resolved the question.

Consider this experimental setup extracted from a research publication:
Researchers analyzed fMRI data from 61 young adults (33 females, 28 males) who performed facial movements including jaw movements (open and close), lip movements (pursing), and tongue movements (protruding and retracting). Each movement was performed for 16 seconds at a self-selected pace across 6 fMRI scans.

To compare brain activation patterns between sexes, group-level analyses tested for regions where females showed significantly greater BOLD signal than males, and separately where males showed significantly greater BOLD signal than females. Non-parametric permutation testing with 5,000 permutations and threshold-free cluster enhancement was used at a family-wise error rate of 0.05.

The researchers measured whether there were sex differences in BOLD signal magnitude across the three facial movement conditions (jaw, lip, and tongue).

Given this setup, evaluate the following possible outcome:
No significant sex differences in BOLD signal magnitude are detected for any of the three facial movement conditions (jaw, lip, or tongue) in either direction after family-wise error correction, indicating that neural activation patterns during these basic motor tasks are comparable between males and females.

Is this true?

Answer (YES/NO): NO